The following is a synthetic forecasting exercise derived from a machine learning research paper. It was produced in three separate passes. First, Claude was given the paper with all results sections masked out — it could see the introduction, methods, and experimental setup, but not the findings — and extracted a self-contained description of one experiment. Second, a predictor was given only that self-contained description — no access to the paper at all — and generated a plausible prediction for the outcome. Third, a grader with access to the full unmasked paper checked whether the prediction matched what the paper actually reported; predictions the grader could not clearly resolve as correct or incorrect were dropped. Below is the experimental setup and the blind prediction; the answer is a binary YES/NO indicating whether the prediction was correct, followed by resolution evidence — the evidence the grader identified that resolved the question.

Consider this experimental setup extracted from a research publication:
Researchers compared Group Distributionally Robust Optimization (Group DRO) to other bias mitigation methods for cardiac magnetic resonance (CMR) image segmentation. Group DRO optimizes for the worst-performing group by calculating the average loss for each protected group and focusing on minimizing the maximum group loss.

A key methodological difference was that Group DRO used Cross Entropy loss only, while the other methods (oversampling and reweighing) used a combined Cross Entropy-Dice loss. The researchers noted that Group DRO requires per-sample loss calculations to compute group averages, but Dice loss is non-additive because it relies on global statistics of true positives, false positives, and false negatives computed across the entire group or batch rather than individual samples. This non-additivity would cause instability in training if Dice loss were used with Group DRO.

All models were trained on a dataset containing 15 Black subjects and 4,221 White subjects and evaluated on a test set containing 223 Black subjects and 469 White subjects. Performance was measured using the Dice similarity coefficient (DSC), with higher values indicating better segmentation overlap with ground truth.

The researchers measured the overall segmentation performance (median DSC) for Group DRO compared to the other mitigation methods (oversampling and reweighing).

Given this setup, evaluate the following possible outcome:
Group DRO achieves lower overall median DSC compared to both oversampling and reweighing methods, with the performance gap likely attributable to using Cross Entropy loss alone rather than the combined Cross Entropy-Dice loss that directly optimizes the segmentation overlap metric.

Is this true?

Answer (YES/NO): NO